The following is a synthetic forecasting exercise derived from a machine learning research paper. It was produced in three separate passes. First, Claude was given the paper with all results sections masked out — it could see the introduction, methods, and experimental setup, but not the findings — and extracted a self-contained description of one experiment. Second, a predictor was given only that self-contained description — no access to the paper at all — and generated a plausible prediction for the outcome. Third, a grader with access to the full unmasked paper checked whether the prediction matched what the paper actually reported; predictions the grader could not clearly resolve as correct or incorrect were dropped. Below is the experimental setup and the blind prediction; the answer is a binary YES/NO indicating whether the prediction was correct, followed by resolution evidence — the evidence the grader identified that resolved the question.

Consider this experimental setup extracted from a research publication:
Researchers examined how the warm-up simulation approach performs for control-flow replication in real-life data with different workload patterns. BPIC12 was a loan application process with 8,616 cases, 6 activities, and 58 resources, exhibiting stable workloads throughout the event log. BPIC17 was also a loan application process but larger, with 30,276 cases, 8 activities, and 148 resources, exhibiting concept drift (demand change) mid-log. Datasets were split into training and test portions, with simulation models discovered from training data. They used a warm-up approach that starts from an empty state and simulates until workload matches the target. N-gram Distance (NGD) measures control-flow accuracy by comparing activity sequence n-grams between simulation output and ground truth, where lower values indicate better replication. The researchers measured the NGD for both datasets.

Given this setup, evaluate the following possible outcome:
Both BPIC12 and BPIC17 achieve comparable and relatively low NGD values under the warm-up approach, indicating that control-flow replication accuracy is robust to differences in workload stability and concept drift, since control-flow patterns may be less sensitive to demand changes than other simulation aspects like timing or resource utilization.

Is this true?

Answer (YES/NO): NO